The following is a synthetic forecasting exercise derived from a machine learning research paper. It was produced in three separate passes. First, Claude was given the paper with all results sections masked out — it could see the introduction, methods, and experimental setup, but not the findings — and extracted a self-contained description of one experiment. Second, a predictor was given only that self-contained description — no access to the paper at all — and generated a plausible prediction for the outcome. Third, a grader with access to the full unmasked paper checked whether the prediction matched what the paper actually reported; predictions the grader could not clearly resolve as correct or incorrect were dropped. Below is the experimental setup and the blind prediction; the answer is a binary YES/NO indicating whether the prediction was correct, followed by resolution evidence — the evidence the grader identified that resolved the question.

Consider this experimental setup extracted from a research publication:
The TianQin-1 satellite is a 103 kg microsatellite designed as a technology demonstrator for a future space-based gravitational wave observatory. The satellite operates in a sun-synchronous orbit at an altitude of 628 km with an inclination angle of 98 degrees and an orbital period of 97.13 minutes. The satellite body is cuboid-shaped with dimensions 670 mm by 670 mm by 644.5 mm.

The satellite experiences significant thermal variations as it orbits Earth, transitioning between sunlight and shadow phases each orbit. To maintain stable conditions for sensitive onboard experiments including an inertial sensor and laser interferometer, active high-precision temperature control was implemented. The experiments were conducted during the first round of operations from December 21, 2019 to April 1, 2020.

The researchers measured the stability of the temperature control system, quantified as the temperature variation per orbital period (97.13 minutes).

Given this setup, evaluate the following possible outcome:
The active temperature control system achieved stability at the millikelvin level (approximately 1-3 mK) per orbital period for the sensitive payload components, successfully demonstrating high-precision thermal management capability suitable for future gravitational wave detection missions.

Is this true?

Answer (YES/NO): YES